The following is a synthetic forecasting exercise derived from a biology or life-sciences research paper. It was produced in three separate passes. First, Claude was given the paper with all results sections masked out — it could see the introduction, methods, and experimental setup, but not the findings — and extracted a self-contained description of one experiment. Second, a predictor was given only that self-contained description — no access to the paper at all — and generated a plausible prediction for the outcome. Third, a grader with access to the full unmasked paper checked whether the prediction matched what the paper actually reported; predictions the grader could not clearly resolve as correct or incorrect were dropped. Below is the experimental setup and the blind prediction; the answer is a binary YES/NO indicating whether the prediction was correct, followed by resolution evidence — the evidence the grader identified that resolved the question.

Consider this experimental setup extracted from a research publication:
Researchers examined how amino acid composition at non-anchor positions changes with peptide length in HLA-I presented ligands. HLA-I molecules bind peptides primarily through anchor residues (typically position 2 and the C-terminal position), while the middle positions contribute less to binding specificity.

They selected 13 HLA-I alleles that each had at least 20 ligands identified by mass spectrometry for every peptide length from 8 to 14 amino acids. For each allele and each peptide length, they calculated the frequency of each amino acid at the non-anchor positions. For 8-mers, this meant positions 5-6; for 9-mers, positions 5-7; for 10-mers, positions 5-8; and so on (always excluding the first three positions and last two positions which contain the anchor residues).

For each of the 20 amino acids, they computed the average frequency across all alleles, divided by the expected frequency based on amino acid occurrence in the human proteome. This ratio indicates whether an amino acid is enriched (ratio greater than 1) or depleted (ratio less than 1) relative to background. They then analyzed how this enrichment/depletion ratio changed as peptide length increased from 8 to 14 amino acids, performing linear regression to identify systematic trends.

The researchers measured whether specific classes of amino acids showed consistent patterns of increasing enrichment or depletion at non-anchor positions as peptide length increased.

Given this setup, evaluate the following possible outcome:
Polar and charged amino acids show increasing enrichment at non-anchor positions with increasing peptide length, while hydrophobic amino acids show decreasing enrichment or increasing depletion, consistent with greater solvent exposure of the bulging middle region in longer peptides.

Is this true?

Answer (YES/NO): NO